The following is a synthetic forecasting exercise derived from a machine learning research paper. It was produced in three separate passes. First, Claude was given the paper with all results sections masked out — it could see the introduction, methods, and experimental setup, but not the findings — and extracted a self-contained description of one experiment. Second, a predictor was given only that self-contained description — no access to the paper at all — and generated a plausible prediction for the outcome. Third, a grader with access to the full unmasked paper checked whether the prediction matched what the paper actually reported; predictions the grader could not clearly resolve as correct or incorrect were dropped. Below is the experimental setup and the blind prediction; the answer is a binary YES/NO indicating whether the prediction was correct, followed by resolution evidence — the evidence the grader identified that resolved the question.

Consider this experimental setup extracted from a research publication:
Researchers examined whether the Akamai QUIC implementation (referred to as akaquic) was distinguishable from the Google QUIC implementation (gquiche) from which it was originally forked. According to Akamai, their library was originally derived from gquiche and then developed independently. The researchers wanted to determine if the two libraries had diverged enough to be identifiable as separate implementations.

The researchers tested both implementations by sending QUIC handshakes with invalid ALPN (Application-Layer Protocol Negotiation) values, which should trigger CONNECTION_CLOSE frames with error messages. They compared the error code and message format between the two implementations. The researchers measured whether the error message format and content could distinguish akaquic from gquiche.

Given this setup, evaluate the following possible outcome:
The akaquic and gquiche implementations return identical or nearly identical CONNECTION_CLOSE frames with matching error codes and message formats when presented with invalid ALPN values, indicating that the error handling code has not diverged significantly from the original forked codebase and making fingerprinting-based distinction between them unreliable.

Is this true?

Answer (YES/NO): NO